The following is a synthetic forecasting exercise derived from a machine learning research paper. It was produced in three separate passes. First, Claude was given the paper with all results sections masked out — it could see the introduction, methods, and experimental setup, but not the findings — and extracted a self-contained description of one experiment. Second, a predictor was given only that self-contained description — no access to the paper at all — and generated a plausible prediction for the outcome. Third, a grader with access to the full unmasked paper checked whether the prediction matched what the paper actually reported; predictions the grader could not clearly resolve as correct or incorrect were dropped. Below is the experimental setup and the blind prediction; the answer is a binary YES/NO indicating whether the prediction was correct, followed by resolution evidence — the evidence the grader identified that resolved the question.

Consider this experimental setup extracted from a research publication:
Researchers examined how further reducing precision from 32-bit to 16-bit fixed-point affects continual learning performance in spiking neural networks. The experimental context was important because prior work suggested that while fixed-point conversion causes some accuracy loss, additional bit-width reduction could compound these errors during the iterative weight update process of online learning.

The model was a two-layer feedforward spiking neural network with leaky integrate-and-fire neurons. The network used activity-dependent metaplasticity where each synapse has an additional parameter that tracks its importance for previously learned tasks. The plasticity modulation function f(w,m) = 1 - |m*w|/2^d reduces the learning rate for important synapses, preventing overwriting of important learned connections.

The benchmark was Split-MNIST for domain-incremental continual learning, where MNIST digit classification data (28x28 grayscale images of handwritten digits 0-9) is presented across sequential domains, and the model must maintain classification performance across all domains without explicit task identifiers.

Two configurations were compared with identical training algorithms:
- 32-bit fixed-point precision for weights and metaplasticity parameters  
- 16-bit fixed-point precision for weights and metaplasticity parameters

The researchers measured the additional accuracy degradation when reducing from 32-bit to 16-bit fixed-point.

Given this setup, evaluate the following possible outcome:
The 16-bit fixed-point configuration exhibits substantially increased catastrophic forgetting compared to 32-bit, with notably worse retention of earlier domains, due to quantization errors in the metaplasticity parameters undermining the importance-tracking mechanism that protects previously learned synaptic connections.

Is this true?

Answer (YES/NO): NO